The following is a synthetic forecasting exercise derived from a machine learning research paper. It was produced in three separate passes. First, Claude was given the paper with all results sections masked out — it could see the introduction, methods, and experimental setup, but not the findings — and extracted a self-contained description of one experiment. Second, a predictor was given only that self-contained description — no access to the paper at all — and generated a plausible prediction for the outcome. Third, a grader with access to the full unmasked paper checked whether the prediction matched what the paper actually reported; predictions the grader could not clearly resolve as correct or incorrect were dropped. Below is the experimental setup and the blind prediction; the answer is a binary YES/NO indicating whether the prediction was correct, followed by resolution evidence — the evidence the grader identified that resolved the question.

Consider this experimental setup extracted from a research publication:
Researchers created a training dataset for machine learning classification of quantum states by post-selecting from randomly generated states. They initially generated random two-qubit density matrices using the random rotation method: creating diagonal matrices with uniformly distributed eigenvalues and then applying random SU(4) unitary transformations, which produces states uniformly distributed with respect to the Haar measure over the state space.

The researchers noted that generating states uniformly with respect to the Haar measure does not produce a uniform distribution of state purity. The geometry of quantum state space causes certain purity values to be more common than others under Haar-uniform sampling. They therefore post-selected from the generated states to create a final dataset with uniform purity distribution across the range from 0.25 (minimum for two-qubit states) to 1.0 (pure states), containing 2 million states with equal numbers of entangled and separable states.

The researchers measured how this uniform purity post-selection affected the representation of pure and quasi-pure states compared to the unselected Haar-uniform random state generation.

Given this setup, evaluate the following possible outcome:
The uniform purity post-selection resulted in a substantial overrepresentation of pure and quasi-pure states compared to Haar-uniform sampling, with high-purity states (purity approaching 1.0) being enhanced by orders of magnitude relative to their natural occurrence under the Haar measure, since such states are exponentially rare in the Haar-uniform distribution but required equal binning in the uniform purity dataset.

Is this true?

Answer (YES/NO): YES